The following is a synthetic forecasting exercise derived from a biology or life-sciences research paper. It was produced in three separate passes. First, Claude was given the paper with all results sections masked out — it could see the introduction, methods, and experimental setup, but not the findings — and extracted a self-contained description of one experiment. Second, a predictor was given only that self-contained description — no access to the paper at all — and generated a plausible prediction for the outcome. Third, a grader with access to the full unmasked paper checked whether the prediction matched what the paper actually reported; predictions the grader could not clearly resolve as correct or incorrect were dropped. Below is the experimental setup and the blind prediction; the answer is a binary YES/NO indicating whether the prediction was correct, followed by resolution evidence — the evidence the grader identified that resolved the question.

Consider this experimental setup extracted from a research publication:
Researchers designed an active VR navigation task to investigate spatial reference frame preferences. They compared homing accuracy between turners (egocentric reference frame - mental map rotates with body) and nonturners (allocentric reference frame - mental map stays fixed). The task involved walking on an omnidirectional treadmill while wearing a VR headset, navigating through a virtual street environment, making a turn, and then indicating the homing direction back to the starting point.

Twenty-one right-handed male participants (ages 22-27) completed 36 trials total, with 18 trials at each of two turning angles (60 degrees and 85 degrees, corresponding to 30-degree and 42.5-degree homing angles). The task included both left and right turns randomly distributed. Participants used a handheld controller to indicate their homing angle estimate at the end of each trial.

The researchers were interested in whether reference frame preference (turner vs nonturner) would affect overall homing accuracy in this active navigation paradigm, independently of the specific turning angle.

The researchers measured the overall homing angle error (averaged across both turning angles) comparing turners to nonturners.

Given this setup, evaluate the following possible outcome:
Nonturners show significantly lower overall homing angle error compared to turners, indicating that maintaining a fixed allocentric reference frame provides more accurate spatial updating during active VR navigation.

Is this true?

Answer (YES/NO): NO